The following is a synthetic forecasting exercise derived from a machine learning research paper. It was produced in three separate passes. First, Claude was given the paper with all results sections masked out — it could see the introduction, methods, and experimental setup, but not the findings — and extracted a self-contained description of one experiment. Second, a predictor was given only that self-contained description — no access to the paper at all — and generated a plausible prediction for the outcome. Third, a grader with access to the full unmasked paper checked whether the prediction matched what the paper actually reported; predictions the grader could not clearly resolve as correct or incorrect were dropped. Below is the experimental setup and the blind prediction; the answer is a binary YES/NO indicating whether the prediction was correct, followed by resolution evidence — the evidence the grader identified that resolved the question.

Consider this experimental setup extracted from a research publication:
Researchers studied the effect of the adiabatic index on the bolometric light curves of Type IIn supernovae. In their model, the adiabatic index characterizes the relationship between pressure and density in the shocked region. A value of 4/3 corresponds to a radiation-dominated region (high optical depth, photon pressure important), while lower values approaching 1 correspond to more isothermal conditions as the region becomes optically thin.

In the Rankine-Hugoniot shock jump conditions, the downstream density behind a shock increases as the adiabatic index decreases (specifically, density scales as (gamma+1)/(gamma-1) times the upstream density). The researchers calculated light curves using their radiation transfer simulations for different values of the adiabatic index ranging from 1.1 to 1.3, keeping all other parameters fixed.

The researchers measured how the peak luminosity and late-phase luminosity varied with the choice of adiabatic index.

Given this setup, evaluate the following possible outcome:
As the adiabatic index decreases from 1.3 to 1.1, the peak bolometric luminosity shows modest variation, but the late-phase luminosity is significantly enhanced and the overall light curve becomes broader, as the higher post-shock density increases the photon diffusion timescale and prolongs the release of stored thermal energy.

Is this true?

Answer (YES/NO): NO